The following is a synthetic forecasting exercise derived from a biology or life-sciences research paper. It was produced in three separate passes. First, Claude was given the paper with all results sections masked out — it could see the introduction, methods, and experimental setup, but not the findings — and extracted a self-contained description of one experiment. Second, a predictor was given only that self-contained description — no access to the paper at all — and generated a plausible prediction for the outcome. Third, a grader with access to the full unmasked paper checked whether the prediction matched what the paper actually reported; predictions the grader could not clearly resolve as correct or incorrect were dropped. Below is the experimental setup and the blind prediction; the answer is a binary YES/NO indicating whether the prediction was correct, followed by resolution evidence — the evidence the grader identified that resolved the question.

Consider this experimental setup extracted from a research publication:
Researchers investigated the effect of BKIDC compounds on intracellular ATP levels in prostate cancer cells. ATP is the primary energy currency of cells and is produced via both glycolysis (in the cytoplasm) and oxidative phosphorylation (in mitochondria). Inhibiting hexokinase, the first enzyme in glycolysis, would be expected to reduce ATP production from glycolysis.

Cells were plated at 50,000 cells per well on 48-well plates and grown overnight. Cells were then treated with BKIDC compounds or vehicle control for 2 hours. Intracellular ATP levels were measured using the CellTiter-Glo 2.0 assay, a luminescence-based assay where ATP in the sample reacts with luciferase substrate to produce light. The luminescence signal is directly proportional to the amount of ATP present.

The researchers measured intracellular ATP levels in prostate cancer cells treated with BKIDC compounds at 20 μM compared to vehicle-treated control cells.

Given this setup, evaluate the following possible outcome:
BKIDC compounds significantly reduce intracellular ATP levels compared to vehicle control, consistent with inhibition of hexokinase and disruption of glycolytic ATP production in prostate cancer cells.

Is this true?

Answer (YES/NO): NO